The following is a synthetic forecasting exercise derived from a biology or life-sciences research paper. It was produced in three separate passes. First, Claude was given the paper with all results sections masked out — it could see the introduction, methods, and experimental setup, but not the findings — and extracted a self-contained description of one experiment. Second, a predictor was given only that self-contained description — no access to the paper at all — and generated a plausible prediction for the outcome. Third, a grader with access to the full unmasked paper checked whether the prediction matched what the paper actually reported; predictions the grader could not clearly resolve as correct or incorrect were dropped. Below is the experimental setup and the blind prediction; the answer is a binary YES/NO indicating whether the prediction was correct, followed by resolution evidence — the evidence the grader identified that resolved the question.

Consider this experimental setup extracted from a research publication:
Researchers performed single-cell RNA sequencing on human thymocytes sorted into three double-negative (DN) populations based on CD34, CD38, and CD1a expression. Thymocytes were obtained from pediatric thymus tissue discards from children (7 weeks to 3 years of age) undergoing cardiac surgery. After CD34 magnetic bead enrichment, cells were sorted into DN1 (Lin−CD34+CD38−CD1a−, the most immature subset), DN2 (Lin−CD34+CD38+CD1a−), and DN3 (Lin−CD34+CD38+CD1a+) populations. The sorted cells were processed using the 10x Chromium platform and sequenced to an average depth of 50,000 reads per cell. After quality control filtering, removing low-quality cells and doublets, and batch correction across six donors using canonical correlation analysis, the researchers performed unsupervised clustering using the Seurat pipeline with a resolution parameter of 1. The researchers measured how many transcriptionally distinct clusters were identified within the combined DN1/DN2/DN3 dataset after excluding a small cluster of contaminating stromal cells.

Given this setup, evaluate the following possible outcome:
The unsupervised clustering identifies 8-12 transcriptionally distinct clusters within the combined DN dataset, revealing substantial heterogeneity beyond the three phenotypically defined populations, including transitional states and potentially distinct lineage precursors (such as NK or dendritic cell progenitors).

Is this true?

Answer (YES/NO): NO